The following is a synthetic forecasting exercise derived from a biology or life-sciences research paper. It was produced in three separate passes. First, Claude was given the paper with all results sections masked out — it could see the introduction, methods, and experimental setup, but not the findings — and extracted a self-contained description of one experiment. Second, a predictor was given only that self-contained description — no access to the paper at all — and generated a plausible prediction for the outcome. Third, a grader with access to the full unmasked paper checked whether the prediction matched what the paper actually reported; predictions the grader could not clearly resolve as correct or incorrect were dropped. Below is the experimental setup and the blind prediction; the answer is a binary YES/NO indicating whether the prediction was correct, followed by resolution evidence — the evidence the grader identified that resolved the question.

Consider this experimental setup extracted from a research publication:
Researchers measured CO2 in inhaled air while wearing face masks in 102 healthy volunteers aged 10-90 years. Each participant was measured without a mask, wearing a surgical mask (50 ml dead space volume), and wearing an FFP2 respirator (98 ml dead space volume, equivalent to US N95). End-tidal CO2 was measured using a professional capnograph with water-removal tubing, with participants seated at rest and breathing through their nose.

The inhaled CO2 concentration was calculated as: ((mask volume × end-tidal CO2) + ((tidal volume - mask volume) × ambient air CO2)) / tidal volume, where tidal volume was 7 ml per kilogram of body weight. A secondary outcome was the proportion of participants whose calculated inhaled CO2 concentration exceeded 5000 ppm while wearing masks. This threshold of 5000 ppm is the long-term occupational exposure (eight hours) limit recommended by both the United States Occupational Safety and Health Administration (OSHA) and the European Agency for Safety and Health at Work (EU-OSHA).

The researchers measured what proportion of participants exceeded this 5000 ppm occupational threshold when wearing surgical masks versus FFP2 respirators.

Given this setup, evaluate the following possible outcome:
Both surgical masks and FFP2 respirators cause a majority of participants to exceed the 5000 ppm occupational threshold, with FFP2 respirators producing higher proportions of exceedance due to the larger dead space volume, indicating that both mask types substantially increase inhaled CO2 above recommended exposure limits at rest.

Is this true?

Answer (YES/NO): NO